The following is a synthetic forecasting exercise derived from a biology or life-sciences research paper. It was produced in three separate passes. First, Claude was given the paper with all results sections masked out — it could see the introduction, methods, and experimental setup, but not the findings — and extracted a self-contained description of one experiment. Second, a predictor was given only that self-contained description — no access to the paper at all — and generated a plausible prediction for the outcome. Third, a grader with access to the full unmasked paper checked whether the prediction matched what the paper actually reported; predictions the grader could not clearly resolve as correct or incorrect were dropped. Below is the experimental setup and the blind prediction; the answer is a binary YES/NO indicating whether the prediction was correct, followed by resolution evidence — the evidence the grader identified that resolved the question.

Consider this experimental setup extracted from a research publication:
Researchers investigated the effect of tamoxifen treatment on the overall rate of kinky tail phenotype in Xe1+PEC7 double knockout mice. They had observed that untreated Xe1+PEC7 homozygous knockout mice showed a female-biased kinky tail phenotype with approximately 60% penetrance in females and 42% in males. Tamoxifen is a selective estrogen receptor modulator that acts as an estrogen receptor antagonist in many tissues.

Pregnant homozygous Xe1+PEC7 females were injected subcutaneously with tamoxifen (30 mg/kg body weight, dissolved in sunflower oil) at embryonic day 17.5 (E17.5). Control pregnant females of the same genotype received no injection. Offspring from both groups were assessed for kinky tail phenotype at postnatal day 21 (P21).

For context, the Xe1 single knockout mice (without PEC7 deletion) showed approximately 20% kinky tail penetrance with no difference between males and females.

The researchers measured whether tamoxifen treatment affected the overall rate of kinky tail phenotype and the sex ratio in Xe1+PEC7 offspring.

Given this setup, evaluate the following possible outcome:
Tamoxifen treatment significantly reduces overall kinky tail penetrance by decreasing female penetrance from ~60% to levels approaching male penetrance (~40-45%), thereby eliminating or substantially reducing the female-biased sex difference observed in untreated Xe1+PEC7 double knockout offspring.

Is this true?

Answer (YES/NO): NO